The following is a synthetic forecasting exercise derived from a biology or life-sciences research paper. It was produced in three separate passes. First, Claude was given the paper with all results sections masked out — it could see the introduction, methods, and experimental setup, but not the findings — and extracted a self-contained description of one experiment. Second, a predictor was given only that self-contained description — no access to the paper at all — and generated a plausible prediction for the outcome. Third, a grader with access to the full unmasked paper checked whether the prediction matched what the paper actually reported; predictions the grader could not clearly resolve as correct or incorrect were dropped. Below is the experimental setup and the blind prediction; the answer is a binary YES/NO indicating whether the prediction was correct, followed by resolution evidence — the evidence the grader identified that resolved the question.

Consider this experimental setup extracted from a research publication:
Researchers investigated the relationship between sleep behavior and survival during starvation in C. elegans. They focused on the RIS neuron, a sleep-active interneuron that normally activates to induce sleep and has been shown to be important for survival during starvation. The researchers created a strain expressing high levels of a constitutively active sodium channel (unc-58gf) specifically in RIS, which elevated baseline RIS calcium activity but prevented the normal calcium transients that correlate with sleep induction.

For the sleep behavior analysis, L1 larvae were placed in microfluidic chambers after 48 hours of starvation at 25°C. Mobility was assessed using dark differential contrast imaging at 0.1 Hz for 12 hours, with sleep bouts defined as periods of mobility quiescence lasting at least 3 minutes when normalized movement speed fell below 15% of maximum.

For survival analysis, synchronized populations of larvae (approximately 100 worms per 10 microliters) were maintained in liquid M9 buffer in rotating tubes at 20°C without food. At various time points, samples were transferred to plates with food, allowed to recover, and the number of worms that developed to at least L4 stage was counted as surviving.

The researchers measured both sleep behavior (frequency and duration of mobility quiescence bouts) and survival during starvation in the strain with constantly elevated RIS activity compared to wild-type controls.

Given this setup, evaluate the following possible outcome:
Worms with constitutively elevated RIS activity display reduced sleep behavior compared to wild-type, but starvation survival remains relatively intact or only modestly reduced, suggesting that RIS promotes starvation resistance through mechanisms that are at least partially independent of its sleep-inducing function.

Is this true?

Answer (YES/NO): NO